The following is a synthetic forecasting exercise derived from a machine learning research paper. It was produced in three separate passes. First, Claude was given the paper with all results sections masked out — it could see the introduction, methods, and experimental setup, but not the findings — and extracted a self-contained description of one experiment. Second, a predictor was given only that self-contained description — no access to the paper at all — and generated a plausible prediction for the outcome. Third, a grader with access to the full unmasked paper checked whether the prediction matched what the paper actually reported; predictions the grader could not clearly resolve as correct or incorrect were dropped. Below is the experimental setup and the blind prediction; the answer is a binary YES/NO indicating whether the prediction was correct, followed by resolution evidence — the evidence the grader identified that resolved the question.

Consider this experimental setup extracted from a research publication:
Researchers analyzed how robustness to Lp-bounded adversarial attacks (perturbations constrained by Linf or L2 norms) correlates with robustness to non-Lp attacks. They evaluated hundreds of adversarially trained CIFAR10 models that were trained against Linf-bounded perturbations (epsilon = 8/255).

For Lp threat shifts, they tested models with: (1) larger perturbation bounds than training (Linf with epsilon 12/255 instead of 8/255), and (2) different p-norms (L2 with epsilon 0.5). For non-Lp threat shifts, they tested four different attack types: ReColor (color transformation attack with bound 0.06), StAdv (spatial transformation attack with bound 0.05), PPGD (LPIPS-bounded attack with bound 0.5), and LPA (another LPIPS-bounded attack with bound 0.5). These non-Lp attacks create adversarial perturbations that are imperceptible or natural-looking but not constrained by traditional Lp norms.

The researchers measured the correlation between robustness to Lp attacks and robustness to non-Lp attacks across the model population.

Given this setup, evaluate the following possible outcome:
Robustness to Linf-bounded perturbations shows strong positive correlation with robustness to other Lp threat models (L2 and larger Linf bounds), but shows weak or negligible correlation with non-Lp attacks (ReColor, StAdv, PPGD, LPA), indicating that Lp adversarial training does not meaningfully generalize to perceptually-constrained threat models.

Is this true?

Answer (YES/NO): NO